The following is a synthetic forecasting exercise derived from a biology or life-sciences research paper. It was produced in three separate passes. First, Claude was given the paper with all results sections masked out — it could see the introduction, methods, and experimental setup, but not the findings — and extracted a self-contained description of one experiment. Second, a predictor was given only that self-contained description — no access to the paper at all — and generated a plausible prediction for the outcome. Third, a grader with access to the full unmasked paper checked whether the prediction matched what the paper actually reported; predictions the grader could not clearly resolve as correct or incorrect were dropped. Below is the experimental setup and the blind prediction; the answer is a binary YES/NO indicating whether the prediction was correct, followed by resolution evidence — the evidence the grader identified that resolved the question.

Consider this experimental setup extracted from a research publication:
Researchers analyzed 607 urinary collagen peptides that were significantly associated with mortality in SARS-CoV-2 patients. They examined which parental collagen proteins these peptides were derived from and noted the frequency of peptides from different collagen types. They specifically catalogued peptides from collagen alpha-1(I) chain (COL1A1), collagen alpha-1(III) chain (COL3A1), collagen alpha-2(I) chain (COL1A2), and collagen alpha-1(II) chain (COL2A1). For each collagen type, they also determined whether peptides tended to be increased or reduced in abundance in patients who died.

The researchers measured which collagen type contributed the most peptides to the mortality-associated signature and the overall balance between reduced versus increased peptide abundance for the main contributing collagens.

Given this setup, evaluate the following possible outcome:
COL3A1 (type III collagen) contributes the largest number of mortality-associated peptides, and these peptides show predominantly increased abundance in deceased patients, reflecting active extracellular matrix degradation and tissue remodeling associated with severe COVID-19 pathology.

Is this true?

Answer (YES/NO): NO